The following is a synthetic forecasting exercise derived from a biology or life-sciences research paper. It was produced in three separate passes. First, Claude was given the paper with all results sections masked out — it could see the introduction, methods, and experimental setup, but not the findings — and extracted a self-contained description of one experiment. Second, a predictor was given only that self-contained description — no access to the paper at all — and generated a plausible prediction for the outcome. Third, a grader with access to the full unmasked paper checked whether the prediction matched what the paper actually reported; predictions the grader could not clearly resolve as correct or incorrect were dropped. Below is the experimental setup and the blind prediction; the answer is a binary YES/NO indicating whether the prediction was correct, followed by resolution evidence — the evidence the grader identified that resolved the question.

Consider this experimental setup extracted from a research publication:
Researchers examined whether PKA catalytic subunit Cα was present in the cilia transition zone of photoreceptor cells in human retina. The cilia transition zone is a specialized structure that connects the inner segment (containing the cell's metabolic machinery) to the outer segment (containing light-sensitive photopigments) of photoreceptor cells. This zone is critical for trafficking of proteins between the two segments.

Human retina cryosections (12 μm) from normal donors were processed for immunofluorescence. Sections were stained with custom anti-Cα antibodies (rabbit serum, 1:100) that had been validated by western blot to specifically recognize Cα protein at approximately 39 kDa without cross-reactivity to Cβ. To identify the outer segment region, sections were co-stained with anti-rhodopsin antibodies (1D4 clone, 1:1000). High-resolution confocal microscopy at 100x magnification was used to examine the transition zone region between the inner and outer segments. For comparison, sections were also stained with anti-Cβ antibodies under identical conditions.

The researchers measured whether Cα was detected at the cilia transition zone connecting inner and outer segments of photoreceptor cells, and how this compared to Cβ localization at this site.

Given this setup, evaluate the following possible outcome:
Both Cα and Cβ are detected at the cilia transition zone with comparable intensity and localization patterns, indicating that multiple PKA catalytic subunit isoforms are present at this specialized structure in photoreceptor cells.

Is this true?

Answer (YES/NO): NO